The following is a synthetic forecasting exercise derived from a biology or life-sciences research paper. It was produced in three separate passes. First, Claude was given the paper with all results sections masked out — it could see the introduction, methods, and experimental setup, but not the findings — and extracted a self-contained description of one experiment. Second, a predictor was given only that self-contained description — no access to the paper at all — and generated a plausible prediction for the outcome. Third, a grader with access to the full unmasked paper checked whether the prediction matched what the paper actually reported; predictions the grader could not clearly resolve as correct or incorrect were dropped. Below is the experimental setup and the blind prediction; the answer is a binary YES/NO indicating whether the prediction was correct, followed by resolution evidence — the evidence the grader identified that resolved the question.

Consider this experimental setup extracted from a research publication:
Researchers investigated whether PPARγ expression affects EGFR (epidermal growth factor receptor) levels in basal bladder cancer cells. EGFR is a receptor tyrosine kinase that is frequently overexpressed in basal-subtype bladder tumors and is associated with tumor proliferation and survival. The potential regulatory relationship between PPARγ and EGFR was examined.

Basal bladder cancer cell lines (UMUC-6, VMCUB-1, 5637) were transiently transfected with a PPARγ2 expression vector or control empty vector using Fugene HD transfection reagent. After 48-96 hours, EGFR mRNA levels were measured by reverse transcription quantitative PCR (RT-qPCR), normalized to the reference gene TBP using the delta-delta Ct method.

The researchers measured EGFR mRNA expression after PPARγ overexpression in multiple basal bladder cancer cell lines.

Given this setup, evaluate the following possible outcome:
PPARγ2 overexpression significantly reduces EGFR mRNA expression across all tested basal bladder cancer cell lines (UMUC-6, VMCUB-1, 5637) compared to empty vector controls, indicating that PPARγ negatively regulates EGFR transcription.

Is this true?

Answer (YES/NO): NO